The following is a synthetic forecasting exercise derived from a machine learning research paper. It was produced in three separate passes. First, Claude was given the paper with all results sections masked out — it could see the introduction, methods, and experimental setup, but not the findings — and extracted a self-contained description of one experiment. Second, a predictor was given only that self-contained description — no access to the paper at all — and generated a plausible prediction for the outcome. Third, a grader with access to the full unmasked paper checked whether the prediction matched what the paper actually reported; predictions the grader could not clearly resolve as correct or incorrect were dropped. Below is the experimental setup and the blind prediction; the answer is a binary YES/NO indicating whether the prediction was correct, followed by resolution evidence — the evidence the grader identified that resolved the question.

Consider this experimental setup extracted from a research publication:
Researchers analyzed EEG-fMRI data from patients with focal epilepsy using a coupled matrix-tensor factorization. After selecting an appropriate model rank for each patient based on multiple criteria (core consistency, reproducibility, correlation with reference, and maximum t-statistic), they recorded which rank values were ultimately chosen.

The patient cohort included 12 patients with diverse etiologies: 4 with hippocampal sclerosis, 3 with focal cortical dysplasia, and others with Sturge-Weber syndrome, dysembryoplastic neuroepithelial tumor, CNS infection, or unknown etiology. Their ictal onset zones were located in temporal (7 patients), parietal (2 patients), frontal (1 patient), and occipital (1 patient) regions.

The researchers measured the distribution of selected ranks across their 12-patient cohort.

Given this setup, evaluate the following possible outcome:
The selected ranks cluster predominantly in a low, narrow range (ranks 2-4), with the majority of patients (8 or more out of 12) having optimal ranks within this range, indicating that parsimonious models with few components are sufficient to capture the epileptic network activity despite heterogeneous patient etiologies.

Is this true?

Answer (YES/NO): YES